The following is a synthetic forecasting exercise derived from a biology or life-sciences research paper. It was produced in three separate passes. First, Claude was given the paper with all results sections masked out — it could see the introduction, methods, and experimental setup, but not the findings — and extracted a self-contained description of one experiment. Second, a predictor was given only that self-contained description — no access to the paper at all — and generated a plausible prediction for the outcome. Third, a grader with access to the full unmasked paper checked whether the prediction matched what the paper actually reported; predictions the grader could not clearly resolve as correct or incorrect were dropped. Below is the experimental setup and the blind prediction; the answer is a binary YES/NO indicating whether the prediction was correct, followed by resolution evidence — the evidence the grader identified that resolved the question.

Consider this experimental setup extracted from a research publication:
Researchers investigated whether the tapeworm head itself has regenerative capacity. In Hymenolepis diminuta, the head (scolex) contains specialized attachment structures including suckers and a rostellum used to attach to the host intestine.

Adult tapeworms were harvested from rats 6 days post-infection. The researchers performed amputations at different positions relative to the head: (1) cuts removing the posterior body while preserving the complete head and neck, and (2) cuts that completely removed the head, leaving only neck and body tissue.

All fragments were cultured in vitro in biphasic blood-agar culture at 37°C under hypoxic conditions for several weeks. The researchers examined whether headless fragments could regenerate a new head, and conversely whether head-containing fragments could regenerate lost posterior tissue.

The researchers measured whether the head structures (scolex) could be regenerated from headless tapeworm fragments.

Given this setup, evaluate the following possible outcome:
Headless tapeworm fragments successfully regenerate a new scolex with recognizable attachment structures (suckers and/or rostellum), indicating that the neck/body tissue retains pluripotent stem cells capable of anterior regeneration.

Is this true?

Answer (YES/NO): NO